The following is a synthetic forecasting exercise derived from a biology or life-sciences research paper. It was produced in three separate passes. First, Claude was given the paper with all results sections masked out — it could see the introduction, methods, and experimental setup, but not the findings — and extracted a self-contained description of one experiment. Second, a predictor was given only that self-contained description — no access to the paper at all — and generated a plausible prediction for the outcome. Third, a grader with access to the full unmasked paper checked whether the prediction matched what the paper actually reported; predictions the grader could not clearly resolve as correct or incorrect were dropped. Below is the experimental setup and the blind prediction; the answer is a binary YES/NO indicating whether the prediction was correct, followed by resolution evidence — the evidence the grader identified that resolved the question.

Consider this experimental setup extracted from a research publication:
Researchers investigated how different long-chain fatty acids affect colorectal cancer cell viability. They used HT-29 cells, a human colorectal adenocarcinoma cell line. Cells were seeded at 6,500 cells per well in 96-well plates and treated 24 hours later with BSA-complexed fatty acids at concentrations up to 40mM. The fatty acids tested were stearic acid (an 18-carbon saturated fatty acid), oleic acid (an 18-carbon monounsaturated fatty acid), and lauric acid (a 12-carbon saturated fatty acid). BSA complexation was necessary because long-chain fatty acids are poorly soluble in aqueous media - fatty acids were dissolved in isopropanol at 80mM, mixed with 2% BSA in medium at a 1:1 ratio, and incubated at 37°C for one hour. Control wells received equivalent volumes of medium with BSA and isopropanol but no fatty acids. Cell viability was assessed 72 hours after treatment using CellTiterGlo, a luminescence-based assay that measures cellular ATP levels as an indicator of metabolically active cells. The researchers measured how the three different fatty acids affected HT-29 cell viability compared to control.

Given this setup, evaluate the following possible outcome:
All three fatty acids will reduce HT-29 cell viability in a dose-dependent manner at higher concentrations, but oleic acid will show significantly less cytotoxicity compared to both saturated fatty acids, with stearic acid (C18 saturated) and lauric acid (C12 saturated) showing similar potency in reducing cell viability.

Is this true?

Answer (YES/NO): NO